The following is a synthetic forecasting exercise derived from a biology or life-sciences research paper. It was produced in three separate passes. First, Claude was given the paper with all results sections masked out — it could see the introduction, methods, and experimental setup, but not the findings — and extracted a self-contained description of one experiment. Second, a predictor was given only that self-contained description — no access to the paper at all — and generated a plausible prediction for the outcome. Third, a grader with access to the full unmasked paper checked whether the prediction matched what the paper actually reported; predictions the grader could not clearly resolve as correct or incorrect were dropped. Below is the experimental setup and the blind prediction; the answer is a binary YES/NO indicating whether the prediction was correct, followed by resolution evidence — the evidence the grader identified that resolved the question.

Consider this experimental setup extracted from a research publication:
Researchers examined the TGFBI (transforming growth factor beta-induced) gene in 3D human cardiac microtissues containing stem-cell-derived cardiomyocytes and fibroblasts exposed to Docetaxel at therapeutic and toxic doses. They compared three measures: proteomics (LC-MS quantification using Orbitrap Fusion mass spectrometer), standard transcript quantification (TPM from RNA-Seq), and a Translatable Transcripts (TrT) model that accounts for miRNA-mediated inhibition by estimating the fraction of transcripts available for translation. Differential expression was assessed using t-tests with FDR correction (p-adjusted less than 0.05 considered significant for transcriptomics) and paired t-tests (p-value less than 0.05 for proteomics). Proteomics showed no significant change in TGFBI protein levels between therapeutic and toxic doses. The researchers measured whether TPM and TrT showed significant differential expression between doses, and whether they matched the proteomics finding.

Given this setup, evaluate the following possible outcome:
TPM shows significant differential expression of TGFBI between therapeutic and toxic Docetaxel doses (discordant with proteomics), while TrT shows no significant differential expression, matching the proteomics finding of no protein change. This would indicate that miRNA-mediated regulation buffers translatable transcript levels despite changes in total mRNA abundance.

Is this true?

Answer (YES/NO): YES